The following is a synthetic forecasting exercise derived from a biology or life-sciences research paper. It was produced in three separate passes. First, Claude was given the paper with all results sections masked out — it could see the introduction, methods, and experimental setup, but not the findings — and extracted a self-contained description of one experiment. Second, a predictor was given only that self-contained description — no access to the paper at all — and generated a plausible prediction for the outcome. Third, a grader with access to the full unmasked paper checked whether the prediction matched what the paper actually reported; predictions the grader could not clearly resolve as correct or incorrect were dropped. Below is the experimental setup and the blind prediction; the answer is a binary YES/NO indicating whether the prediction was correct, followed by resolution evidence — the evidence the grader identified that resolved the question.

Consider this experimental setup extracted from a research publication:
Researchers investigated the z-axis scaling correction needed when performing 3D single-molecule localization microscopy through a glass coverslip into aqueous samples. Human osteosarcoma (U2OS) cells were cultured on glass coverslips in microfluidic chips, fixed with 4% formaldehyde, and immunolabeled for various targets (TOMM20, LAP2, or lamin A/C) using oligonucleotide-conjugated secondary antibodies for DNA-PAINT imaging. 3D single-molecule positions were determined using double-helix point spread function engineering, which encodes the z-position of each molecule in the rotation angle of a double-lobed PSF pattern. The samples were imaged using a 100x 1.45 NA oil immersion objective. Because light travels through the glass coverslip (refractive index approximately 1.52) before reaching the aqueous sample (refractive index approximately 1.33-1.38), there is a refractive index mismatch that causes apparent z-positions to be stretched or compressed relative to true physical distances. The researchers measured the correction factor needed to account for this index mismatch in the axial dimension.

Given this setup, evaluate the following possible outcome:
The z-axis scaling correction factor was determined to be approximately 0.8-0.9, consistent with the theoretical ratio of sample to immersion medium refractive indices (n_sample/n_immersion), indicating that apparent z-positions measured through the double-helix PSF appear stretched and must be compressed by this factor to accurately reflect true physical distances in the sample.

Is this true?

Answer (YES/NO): NO